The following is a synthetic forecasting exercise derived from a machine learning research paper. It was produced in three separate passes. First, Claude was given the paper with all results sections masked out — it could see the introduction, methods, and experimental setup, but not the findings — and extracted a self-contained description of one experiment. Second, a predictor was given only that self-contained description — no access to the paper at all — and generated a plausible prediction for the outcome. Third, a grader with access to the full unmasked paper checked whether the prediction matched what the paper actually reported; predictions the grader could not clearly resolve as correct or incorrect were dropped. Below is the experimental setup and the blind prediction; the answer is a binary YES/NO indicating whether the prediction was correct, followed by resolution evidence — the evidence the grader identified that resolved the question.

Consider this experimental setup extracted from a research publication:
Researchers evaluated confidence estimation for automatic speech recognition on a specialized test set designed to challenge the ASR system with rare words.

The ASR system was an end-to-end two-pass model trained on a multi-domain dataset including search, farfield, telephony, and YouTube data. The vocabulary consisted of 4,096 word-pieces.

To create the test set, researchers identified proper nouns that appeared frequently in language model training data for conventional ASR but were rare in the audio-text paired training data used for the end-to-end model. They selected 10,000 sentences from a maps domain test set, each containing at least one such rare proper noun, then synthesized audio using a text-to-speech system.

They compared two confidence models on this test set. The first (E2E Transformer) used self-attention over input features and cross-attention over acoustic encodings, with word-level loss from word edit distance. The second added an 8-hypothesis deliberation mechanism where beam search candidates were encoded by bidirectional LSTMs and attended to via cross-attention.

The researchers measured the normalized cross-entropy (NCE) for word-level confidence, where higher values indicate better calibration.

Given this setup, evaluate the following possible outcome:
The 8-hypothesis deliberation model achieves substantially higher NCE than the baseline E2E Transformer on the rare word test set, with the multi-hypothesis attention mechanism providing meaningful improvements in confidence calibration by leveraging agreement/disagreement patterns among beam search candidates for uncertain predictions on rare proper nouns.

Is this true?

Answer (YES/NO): NO